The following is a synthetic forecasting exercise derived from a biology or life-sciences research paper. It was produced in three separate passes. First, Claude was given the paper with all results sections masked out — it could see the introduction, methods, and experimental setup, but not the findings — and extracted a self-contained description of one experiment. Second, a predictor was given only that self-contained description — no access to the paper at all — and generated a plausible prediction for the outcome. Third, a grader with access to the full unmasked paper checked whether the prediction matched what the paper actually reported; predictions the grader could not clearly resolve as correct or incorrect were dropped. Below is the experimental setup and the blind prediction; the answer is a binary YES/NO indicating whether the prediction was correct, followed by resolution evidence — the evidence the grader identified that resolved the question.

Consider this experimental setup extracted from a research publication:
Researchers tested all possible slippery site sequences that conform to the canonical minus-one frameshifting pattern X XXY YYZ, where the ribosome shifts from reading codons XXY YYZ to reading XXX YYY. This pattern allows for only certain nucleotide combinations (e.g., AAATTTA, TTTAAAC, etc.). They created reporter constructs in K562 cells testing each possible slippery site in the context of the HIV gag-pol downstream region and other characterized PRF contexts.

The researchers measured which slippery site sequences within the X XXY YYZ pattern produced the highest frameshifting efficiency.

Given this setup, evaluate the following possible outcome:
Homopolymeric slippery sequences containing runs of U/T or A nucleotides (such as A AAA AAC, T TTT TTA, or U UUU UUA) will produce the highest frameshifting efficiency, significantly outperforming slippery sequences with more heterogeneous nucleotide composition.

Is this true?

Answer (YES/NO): NO